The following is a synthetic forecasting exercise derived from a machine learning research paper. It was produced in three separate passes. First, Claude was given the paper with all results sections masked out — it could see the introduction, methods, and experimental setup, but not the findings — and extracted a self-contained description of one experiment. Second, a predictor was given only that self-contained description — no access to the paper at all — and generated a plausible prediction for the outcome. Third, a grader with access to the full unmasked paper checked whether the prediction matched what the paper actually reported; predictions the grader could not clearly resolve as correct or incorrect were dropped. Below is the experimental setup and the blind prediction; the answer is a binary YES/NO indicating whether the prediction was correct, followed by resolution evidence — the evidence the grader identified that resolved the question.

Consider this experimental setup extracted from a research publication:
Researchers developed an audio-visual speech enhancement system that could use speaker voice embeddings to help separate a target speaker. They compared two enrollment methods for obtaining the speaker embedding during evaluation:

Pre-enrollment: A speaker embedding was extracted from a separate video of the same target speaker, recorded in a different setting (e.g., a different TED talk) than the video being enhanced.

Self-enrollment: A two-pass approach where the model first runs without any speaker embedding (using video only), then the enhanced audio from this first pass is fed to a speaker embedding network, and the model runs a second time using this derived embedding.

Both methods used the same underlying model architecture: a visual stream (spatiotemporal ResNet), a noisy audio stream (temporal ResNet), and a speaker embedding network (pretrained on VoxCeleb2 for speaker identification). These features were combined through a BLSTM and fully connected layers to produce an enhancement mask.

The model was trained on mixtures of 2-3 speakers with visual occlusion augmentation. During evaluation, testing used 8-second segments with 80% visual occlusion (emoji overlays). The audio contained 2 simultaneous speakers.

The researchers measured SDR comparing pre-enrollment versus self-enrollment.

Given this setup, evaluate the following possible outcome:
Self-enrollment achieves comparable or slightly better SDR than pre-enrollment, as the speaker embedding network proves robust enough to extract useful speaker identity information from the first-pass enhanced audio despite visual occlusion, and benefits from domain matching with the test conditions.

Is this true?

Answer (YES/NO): YES